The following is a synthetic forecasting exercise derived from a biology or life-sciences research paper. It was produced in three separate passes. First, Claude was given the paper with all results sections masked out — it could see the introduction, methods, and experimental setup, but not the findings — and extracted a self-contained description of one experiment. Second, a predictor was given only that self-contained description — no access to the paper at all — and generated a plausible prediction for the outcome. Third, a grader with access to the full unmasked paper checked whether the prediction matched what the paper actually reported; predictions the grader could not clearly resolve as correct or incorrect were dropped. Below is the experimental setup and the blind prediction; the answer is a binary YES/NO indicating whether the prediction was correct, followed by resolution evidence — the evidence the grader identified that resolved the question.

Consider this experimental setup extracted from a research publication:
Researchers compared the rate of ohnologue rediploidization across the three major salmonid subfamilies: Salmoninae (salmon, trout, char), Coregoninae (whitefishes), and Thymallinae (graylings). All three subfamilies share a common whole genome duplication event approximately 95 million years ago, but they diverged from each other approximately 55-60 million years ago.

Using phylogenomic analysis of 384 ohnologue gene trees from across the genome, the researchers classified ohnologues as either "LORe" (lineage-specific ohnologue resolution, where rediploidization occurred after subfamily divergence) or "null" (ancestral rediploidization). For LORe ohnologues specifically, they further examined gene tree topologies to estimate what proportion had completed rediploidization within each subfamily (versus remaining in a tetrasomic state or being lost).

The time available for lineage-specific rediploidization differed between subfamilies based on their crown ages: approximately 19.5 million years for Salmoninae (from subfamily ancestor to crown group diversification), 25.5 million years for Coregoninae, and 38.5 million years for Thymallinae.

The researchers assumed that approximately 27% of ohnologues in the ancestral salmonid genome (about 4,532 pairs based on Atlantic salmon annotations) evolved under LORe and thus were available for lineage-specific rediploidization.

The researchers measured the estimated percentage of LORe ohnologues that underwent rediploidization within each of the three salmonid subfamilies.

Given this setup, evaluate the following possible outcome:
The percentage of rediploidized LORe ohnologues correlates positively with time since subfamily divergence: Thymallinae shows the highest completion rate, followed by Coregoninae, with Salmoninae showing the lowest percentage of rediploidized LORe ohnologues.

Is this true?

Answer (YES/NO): NO